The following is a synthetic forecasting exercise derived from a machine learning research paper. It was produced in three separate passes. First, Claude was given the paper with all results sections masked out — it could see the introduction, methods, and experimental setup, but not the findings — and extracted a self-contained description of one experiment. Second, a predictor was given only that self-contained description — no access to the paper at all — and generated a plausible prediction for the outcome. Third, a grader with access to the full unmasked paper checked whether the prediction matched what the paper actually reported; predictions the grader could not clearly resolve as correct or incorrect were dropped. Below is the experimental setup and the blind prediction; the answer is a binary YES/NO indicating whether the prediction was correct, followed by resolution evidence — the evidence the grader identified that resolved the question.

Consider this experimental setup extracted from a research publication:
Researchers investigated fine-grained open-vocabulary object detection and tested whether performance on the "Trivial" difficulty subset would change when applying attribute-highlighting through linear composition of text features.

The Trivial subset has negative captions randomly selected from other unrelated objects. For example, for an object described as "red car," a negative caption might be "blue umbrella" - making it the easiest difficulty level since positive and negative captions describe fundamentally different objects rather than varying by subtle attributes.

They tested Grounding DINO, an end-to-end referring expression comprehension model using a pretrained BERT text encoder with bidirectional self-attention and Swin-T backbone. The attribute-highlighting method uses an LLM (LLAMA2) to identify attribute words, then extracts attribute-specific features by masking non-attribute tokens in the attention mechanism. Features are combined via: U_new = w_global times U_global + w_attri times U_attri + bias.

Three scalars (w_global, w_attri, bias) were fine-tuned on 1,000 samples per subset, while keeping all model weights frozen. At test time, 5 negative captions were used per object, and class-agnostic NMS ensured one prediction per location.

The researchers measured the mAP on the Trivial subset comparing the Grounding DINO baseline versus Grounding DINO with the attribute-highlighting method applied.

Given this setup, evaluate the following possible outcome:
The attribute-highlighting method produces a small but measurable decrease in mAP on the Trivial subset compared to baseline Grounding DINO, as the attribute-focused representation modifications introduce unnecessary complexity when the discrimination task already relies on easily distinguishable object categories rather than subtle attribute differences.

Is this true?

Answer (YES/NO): YES